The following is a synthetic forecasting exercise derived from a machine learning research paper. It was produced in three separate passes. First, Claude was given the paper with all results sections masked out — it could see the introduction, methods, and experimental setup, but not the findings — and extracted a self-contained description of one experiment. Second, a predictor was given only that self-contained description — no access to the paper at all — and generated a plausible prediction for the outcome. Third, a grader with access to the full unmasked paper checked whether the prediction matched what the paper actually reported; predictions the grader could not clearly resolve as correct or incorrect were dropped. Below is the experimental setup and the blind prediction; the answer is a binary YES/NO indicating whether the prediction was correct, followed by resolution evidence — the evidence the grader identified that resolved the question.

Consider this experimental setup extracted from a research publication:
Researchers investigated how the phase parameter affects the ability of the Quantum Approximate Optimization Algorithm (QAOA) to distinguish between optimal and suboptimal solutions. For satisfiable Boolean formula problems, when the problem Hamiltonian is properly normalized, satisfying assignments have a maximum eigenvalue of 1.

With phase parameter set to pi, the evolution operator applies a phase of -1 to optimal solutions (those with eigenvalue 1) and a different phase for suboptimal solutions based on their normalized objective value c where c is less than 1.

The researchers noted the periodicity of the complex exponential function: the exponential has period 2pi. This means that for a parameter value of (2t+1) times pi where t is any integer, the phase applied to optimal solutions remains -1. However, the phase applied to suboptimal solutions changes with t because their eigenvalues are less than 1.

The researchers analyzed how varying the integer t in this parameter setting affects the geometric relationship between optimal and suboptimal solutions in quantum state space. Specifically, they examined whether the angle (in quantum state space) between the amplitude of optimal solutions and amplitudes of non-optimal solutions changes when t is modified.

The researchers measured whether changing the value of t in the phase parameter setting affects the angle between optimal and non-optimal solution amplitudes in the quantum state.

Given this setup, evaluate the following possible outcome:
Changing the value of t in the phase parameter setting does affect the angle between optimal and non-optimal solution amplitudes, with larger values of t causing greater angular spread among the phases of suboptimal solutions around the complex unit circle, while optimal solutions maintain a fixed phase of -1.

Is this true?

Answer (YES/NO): YES